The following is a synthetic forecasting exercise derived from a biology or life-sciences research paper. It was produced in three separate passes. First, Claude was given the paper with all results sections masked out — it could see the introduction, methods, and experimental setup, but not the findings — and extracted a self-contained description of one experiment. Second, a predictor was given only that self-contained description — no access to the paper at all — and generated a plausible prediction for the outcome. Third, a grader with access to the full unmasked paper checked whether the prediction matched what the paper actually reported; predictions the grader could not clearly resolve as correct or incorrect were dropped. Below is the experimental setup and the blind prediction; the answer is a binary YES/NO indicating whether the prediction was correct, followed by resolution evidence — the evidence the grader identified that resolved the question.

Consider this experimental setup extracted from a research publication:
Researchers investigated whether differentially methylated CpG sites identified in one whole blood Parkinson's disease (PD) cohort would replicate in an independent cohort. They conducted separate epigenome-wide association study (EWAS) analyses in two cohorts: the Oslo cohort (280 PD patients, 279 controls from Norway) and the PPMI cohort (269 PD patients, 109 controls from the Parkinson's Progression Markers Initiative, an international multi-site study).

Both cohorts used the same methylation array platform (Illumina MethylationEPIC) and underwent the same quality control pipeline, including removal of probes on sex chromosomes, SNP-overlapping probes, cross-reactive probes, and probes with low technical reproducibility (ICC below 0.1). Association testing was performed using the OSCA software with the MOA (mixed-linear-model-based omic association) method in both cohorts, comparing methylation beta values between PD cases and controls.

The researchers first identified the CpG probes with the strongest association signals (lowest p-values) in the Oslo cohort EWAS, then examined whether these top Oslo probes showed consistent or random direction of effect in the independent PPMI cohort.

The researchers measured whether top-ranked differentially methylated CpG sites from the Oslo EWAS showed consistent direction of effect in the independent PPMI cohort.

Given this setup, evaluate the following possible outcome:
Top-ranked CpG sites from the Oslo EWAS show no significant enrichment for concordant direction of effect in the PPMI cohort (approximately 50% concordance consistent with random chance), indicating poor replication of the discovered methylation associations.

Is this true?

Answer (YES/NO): YES